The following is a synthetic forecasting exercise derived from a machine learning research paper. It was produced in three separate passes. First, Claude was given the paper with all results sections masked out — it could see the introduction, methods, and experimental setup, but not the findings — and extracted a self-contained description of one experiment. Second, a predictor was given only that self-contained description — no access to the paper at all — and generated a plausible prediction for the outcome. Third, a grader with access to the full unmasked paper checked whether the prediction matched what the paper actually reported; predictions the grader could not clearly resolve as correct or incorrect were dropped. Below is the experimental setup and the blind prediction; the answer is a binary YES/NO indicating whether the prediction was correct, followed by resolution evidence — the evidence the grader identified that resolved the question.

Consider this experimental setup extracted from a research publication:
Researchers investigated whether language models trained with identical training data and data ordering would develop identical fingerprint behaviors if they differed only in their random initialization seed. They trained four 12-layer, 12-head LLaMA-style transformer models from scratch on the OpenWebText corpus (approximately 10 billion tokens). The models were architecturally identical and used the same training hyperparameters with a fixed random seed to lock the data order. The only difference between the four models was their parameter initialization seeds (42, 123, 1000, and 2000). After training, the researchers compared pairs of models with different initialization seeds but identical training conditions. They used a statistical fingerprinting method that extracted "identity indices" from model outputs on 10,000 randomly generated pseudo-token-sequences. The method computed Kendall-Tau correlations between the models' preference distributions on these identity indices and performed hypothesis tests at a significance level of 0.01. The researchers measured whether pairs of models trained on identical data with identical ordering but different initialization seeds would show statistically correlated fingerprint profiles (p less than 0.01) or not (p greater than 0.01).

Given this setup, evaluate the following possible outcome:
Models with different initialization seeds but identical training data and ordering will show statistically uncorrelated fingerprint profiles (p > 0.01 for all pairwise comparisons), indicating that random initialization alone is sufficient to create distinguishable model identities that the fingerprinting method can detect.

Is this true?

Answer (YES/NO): YES